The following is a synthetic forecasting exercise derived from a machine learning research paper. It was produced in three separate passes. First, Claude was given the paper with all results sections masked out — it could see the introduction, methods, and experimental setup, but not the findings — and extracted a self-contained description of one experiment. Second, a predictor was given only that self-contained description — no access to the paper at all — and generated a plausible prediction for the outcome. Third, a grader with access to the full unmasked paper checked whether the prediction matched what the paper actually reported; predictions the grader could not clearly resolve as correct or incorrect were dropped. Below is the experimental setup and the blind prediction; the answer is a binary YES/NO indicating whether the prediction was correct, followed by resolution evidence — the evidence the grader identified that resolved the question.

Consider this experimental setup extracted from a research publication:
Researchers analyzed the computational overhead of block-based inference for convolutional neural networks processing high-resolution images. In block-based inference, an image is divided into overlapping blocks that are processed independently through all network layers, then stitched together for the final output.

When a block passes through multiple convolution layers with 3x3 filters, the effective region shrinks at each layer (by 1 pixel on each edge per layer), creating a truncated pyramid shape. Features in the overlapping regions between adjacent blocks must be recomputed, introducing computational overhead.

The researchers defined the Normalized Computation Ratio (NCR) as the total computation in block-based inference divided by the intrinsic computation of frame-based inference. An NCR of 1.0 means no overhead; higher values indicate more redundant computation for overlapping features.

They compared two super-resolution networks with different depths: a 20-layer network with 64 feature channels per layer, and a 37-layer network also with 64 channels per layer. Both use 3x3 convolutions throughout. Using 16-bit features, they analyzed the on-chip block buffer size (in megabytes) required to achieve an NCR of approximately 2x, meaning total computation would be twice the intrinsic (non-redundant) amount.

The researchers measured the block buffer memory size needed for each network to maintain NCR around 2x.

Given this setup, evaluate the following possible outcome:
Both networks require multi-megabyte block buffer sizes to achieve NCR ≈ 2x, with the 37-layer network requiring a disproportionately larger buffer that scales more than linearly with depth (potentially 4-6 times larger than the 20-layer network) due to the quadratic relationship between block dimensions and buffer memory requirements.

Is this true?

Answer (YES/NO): NO